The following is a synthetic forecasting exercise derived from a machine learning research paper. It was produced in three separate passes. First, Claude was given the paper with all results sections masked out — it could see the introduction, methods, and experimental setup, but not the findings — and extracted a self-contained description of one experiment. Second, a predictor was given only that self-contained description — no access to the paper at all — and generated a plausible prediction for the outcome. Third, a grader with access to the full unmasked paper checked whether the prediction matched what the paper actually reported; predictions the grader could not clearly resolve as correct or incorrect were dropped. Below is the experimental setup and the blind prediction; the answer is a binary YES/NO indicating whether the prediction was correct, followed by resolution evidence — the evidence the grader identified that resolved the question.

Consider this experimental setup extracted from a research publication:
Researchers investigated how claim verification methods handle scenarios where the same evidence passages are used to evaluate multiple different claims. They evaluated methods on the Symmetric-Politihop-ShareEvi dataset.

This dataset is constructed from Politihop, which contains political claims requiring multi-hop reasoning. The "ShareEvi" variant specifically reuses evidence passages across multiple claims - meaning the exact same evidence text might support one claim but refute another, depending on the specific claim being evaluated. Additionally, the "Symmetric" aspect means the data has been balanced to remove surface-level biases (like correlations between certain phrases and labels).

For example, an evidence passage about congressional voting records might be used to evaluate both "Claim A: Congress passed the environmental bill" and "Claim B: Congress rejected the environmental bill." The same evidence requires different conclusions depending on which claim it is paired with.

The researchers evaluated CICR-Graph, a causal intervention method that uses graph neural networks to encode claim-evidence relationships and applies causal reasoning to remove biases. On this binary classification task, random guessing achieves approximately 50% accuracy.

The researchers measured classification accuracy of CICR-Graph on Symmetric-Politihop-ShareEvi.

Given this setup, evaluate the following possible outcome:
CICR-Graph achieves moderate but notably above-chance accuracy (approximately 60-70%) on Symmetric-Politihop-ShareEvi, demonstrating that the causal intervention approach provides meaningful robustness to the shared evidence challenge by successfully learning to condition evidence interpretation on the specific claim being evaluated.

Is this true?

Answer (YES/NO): NO